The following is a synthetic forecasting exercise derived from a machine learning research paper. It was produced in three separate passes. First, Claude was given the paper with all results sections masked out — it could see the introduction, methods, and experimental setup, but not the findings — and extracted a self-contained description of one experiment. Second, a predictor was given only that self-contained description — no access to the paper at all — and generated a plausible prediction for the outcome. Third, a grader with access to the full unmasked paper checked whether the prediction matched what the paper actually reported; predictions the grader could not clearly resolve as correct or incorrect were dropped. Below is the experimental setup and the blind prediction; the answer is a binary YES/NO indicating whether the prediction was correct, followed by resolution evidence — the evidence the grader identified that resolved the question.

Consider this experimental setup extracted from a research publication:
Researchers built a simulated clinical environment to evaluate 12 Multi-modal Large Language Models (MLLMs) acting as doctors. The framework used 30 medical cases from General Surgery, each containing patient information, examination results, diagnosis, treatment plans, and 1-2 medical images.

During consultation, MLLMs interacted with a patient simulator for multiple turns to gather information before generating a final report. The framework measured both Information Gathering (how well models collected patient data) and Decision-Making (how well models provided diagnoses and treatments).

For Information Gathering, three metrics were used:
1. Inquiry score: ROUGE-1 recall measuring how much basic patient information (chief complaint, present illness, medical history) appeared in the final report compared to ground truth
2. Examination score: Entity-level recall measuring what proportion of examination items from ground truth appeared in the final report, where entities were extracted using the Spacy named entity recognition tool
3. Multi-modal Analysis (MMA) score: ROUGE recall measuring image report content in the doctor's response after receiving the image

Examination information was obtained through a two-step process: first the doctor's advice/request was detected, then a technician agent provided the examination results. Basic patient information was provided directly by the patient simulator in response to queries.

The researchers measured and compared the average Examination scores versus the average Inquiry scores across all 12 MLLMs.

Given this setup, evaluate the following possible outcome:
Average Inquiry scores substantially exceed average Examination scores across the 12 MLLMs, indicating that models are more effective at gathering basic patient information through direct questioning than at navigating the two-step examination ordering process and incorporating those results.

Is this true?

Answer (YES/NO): YES